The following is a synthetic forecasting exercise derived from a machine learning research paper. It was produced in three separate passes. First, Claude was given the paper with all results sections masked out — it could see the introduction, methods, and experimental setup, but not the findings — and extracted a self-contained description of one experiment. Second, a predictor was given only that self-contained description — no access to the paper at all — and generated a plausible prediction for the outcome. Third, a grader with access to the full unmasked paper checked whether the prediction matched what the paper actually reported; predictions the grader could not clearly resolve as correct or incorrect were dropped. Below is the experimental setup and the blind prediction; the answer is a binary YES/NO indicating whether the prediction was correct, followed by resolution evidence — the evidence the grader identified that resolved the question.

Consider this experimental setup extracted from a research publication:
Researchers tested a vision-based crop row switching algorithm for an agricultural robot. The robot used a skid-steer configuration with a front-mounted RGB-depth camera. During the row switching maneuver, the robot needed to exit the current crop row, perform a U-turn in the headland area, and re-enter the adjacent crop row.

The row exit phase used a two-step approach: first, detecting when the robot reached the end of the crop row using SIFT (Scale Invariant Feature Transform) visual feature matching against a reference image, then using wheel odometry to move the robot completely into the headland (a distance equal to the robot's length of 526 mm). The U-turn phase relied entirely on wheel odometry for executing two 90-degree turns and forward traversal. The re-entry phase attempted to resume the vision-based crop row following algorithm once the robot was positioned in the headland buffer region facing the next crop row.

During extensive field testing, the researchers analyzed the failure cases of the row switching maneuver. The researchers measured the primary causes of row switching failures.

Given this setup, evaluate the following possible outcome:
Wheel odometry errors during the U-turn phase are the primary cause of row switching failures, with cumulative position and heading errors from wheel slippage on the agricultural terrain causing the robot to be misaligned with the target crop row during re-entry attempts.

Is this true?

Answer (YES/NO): NO